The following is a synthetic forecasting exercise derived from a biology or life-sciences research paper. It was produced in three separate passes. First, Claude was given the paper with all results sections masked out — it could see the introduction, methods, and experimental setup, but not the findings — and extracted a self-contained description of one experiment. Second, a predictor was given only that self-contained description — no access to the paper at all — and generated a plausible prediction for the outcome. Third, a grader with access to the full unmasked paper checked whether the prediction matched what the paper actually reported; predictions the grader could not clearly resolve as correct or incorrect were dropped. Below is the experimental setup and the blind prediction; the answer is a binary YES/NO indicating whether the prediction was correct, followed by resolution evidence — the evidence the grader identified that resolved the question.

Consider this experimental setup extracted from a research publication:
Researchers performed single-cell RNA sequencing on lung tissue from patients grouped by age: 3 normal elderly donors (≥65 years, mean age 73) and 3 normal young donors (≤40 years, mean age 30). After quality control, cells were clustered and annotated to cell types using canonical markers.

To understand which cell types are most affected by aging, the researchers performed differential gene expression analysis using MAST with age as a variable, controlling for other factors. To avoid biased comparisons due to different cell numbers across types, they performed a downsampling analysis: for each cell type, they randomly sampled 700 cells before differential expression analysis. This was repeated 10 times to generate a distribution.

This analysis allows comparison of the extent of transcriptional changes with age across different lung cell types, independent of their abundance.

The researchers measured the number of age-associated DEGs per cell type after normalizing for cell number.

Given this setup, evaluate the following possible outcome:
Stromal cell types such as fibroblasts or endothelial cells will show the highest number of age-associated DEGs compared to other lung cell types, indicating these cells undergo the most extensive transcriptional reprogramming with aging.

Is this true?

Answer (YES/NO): NO